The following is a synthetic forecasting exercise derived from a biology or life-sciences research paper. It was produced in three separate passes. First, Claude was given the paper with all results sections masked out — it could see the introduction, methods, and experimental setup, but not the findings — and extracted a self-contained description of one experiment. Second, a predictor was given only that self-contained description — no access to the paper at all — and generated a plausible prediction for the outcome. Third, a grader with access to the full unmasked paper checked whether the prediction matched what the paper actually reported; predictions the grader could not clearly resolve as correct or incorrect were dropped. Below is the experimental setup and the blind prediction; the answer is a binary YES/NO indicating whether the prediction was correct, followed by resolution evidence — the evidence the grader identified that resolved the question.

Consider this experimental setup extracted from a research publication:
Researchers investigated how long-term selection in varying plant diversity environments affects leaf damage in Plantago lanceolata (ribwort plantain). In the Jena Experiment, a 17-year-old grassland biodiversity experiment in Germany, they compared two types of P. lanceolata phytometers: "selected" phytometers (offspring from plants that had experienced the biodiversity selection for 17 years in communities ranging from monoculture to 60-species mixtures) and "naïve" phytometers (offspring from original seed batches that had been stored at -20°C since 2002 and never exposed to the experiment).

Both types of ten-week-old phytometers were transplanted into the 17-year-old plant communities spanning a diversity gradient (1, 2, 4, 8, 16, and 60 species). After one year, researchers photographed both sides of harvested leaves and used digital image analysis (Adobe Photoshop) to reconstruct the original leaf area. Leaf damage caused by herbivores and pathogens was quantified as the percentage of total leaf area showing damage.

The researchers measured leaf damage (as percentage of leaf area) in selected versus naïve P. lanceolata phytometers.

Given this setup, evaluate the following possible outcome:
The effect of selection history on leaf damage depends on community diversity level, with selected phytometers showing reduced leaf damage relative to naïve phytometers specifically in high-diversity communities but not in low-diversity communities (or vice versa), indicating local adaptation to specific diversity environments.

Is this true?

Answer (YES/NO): NO